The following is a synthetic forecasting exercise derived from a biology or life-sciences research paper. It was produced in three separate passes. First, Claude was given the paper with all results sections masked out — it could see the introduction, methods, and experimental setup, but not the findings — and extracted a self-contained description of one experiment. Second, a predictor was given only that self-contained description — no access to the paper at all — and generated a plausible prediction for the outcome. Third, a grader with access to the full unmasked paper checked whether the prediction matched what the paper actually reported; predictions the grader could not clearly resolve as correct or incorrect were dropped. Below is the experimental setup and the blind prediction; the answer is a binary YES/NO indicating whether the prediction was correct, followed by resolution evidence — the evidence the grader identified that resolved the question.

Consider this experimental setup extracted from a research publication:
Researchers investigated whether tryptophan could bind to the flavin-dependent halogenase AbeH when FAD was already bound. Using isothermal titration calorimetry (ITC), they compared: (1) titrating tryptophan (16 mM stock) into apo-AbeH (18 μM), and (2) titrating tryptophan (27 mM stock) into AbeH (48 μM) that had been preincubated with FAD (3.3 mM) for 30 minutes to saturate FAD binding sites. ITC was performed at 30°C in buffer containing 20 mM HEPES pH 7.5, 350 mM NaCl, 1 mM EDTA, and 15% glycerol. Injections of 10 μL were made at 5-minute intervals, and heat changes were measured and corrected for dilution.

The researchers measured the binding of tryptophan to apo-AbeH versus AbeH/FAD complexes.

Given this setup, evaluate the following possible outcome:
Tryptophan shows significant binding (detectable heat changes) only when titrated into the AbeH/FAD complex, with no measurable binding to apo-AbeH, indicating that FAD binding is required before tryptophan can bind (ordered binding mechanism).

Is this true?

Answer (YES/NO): NO